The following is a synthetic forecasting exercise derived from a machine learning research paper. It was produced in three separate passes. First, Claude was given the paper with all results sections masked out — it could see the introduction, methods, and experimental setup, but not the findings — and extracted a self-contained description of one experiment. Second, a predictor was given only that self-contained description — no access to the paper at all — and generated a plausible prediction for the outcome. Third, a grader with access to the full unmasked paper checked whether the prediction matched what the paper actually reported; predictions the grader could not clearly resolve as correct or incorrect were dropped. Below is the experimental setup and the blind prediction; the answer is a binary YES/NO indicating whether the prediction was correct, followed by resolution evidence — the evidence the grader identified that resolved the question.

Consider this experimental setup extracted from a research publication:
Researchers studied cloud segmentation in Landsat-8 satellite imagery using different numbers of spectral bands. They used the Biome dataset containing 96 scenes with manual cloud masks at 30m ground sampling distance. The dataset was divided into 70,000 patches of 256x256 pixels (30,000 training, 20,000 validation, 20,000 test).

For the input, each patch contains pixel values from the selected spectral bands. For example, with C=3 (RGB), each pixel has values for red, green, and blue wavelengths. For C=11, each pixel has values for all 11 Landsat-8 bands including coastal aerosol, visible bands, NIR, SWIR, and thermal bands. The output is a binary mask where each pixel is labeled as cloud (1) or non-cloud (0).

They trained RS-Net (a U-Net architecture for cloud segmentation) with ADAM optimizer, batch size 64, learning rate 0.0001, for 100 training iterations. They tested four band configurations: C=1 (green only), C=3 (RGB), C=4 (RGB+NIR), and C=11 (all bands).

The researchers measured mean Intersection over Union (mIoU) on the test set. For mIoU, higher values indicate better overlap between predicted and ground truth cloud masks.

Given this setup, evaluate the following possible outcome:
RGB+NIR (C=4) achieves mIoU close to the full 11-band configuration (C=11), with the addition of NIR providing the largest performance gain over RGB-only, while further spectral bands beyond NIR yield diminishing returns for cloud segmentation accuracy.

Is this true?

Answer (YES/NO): NO